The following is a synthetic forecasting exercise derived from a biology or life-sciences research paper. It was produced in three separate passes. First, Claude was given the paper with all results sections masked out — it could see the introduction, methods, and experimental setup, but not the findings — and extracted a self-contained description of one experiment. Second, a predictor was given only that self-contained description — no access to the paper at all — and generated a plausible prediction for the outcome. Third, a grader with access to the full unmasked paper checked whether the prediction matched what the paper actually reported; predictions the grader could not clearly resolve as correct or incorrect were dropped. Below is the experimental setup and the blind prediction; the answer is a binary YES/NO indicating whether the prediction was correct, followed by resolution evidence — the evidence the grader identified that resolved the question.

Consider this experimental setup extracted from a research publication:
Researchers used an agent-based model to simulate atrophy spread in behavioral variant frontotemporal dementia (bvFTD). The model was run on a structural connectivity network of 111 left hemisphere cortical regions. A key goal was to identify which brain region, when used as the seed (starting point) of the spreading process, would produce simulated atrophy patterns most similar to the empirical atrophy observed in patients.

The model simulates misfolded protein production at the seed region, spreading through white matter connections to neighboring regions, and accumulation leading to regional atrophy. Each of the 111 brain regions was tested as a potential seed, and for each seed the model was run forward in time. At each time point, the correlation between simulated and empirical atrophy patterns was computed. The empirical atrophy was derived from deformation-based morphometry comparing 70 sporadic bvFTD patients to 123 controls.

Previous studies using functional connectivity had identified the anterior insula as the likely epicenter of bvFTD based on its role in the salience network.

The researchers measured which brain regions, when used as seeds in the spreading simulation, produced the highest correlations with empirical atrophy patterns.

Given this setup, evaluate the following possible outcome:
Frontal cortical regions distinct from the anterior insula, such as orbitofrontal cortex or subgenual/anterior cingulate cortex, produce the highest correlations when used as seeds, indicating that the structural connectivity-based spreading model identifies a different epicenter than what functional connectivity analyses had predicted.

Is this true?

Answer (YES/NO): NO